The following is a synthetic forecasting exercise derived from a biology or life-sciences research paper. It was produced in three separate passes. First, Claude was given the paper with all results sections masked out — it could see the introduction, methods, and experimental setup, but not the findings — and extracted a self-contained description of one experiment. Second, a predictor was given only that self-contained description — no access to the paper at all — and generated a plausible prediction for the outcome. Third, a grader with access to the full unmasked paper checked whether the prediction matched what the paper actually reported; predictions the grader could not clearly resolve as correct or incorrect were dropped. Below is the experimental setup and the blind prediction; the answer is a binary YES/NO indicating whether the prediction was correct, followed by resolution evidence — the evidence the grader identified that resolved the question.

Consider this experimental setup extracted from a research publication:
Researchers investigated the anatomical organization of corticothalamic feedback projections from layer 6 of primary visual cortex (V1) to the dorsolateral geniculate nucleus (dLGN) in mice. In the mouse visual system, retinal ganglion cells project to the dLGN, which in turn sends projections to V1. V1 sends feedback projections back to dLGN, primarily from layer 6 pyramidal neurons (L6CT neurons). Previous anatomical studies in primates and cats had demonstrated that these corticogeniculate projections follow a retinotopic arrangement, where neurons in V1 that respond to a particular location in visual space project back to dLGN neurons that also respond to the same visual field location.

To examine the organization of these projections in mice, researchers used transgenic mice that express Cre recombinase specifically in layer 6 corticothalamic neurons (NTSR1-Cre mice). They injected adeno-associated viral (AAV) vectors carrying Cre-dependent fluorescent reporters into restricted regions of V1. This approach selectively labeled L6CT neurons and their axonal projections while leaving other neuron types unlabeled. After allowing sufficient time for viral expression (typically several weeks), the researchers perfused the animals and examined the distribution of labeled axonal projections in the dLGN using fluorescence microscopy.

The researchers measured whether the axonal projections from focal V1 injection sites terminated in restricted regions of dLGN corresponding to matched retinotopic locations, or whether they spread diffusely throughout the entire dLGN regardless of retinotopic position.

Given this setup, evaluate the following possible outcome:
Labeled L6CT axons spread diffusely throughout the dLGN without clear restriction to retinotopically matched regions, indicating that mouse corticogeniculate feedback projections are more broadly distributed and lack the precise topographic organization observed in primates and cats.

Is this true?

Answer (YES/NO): NO